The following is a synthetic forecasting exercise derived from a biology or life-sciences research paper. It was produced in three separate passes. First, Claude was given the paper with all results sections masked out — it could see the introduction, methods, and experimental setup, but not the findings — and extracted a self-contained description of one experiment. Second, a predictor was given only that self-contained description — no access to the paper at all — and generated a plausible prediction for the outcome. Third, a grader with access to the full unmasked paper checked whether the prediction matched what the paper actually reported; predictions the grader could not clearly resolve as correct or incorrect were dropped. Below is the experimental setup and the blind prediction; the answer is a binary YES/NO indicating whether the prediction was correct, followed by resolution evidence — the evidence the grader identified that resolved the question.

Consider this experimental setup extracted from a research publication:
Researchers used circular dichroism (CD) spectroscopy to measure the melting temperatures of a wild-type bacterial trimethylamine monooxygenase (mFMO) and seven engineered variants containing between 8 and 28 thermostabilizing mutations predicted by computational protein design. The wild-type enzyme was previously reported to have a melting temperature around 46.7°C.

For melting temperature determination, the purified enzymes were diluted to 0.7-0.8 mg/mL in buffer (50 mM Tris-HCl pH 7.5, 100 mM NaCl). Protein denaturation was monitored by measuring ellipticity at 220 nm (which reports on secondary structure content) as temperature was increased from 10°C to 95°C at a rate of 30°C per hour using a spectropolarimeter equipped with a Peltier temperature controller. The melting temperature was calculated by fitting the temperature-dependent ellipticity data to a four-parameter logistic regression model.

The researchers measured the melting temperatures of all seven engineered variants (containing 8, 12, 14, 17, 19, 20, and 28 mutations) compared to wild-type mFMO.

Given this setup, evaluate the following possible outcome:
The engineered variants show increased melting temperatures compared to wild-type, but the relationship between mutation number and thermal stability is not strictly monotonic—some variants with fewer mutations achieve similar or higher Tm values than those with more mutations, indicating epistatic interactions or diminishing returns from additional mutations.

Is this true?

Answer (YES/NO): YES